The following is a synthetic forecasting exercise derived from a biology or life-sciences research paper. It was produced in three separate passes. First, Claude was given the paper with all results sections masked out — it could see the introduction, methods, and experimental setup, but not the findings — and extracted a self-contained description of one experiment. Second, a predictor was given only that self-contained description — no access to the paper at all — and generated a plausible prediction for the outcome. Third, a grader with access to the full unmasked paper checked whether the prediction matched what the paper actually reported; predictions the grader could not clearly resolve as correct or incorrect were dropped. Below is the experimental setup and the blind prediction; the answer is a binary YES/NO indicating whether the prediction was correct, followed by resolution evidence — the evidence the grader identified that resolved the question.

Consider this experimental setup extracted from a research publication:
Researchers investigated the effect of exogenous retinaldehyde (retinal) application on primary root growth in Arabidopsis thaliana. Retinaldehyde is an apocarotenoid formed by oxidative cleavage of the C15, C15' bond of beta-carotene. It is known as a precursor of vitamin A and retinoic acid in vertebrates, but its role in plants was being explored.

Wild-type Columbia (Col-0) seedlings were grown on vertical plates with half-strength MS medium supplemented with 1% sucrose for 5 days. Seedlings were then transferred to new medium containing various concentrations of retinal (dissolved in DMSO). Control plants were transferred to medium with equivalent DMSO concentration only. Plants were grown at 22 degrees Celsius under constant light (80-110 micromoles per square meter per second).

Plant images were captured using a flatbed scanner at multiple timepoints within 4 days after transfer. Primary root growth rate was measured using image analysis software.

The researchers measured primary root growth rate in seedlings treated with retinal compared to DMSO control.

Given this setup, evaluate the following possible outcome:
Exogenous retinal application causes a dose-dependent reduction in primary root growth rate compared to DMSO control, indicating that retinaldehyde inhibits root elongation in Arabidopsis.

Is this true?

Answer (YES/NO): NO